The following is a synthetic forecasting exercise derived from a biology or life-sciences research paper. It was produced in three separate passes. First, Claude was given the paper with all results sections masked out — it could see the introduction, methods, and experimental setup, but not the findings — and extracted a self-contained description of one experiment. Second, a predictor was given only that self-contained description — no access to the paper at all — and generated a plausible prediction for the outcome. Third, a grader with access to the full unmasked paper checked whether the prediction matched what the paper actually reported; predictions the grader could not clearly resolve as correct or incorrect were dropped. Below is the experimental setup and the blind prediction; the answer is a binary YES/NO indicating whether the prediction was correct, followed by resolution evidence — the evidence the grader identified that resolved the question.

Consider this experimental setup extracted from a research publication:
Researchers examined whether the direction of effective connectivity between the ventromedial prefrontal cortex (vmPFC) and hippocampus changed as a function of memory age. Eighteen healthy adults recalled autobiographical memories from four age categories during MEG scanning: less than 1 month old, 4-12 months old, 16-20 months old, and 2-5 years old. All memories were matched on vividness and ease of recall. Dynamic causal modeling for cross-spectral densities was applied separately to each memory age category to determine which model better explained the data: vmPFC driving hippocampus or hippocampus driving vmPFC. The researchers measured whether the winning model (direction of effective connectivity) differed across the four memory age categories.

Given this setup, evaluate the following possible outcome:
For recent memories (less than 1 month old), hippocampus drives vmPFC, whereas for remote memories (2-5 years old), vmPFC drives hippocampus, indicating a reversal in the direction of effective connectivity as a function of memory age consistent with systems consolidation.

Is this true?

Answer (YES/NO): NO